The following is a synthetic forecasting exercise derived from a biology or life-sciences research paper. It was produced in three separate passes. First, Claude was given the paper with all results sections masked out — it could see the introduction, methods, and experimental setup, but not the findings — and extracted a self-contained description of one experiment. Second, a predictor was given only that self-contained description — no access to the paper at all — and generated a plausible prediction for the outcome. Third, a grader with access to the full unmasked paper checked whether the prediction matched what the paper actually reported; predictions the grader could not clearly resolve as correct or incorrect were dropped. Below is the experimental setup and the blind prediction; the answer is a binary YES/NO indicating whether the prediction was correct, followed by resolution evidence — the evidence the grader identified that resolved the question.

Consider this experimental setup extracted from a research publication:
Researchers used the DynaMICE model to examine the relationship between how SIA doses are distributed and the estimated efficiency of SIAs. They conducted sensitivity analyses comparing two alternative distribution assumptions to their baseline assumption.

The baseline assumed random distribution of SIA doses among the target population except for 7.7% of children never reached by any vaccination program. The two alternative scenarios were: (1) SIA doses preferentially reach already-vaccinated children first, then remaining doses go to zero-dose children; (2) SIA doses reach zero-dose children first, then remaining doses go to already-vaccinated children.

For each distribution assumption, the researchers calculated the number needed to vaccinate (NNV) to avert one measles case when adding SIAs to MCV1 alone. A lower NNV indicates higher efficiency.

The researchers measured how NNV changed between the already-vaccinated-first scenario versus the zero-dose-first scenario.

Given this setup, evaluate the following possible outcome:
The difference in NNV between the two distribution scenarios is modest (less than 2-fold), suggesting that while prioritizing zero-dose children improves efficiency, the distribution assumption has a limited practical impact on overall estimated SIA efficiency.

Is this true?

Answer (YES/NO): NO